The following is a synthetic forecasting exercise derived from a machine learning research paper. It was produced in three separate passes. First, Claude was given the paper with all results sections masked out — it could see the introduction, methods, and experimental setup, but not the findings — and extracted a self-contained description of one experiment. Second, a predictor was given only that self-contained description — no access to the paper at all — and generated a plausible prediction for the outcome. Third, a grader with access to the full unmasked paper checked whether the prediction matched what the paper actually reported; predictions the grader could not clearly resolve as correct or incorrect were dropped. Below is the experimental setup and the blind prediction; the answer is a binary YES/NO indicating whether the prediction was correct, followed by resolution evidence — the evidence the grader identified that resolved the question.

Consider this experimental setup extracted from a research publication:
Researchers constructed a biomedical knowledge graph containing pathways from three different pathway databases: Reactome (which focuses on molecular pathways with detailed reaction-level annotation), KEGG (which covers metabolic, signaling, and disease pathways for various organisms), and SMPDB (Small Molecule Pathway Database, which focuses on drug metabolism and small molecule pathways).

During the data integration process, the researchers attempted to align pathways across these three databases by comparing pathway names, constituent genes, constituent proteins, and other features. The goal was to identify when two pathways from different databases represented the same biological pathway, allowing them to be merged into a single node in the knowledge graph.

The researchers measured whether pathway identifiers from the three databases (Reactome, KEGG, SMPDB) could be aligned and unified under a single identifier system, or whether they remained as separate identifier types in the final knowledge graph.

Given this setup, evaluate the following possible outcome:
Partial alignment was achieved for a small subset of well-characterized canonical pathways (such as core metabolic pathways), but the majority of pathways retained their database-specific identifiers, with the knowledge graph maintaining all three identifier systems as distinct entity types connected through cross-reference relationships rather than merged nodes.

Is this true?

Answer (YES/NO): NO